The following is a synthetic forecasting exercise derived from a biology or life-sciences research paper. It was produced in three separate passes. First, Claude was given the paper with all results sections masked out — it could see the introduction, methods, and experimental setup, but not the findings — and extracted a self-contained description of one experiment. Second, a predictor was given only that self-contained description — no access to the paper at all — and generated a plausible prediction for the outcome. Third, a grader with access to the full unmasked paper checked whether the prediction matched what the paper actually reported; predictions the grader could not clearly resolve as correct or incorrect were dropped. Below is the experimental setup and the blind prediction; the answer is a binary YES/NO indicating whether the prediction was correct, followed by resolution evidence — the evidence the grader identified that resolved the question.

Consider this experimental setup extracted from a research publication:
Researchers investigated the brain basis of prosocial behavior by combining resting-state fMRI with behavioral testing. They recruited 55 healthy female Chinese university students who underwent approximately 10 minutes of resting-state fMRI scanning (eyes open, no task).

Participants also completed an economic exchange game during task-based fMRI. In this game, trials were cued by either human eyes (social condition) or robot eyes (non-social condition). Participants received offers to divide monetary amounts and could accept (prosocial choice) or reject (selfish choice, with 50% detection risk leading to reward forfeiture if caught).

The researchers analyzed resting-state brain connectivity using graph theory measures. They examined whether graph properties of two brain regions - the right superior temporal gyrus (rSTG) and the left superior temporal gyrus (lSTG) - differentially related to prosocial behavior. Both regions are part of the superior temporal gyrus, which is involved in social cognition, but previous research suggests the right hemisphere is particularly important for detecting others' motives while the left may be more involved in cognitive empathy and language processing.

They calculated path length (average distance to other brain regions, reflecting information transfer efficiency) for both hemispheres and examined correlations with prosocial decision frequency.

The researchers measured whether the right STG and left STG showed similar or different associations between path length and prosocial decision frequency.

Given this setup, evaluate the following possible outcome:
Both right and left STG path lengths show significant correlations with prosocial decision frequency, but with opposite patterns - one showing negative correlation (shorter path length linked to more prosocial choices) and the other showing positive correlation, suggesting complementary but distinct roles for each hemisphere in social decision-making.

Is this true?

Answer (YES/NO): NO